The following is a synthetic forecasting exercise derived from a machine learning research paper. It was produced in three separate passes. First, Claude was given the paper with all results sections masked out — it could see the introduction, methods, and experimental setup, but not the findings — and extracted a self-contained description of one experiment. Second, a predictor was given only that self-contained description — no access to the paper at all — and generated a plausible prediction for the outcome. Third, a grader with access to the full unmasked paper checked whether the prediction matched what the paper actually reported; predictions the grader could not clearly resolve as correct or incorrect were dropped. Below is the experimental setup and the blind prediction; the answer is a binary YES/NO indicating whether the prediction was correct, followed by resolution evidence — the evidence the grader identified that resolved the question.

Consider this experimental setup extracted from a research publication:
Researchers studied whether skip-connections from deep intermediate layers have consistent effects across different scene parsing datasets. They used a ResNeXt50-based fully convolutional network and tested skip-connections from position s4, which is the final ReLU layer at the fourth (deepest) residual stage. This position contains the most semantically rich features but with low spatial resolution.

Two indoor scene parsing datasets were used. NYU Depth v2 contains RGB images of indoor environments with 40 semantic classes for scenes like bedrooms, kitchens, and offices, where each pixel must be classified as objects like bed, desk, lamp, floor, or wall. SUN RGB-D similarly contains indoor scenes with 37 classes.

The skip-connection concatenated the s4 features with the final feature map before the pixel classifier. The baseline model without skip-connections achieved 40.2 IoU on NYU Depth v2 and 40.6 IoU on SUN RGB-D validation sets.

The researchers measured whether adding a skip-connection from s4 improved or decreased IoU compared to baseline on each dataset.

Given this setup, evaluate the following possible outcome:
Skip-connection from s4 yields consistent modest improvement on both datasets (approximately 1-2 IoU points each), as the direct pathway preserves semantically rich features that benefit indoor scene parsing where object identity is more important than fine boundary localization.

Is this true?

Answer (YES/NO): NO